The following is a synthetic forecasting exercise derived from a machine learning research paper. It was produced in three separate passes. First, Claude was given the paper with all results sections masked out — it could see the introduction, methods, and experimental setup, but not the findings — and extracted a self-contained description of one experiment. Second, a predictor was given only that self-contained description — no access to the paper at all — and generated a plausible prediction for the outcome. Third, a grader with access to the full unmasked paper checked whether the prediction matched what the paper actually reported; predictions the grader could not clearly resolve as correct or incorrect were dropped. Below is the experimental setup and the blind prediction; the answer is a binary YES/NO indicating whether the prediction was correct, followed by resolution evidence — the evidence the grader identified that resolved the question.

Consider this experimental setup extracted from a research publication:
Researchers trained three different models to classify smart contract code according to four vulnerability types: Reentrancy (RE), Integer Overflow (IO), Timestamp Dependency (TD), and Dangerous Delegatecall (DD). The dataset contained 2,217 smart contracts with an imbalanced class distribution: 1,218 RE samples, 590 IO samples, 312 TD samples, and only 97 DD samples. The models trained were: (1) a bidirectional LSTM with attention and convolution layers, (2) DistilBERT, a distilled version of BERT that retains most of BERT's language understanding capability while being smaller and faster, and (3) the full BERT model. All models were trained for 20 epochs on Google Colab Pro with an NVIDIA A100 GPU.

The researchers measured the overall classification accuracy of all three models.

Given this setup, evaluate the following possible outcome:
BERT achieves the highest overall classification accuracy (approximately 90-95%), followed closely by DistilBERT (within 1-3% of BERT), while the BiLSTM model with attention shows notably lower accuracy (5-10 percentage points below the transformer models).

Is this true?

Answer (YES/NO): NO